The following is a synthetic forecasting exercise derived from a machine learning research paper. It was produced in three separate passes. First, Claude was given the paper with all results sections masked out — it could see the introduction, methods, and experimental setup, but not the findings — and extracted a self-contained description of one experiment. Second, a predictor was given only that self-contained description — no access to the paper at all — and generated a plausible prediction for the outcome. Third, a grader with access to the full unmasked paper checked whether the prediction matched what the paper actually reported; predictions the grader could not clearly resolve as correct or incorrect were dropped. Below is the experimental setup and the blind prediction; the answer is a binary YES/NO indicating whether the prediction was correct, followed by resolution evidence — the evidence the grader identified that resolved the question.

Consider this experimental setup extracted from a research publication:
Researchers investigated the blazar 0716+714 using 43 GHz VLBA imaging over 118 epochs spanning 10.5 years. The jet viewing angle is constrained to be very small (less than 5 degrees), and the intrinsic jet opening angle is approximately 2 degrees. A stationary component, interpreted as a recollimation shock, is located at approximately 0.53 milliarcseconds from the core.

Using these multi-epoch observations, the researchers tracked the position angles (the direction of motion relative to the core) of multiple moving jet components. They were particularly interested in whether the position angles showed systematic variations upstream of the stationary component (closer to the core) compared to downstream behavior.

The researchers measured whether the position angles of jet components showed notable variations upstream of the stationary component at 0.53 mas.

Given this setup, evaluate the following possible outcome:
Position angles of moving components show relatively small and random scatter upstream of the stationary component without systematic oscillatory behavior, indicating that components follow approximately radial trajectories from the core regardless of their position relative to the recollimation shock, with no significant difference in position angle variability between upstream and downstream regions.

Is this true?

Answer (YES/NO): NO